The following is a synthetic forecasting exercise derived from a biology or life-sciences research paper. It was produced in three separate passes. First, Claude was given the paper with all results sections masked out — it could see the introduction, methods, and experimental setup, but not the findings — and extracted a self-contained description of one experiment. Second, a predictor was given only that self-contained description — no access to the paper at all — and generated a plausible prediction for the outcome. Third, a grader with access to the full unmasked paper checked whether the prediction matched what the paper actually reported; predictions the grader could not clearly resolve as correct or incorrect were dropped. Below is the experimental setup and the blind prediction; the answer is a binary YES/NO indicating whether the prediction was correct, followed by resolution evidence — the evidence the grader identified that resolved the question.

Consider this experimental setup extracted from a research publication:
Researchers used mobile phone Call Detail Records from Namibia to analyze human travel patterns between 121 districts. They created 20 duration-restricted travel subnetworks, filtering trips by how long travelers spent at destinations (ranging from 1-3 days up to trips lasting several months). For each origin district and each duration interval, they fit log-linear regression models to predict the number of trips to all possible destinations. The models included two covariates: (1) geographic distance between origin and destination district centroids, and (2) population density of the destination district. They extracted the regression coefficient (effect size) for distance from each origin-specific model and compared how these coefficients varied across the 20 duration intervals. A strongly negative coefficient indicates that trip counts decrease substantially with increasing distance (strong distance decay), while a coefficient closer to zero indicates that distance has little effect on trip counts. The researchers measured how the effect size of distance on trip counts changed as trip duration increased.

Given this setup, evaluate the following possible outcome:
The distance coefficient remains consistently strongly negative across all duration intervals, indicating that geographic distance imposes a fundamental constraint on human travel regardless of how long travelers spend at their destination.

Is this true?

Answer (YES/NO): NO